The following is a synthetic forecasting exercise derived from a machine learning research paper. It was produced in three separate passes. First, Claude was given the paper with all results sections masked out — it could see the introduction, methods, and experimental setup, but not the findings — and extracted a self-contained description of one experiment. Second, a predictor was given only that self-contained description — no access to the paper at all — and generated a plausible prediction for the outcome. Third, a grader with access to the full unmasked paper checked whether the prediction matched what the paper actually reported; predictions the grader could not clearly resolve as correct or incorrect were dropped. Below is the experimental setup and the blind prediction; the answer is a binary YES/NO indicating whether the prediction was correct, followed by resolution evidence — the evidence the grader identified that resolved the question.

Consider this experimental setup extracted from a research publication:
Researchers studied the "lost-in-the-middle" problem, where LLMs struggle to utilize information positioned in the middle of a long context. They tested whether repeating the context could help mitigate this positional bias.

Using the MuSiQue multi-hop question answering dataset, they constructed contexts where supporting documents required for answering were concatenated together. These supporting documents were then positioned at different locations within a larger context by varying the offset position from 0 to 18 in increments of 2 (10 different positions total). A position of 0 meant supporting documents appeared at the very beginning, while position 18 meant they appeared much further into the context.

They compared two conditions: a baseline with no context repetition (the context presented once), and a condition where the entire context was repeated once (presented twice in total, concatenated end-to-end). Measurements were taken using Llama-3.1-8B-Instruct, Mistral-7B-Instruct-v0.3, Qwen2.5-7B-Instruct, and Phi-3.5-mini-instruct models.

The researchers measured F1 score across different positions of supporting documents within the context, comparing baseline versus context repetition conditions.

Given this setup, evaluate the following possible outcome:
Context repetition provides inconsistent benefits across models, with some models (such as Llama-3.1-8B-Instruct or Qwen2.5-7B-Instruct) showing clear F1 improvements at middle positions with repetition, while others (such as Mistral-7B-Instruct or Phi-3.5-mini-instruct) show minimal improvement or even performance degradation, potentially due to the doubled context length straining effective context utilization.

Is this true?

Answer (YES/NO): NO